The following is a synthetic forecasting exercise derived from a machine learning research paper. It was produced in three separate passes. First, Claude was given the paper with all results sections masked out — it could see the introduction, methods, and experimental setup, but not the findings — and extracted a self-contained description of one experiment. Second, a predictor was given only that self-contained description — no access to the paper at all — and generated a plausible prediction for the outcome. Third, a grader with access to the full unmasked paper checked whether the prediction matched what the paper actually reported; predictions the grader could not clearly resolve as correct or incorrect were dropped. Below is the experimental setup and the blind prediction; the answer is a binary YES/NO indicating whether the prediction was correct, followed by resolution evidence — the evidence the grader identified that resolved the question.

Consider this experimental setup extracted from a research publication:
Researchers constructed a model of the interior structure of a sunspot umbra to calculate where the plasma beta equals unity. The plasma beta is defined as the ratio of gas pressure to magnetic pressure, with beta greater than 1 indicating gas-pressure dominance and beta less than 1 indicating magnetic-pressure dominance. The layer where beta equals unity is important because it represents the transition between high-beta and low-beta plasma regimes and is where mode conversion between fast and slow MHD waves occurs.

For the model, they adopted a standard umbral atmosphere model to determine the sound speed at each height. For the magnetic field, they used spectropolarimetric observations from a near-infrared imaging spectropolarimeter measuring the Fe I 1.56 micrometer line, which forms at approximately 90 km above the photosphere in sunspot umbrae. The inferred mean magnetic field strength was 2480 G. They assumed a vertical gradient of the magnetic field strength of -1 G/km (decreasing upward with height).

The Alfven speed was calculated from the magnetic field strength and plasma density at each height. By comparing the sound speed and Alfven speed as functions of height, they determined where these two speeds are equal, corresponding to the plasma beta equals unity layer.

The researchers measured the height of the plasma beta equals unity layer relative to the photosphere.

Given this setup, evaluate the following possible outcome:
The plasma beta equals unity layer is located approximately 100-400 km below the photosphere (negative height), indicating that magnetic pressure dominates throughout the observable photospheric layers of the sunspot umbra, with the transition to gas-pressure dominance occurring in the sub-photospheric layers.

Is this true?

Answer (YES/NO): NO